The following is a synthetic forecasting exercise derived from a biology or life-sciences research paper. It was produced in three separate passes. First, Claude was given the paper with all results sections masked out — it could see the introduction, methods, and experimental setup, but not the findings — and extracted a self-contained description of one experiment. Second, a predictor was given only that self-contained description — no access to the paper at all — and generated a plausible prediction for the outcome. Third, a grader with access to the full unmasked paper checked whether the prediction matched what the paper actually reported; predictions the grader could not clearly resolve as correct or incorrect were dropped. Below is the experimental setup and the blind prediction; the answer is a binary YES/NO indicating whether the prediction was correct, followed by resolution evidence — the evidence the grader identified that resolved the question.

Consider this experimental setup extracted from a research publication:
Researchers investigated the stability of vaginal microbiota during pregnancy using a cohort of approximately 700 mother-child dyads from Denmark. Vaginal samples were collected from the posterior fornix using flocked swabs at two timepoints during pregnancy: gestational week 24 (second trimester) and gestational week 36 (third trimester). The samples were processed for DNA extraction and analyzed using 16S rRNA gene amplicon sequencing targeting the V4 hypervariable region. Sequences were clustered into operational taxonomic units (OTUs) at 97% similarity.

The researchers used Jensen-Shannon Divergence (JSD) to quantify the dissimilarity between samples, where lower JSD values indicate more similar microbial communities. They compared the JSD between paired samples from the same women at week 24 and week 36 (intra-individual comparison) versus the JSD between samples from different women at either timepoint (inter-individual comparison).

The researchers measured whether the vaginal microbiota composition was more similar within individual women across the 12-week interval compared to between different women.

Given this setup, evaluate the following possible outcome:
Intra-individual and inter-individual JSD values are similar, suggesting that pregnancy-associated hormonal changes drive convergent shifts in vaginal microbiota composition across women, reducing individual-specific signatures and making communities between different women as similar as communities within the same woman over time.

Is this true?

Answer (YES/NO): NO